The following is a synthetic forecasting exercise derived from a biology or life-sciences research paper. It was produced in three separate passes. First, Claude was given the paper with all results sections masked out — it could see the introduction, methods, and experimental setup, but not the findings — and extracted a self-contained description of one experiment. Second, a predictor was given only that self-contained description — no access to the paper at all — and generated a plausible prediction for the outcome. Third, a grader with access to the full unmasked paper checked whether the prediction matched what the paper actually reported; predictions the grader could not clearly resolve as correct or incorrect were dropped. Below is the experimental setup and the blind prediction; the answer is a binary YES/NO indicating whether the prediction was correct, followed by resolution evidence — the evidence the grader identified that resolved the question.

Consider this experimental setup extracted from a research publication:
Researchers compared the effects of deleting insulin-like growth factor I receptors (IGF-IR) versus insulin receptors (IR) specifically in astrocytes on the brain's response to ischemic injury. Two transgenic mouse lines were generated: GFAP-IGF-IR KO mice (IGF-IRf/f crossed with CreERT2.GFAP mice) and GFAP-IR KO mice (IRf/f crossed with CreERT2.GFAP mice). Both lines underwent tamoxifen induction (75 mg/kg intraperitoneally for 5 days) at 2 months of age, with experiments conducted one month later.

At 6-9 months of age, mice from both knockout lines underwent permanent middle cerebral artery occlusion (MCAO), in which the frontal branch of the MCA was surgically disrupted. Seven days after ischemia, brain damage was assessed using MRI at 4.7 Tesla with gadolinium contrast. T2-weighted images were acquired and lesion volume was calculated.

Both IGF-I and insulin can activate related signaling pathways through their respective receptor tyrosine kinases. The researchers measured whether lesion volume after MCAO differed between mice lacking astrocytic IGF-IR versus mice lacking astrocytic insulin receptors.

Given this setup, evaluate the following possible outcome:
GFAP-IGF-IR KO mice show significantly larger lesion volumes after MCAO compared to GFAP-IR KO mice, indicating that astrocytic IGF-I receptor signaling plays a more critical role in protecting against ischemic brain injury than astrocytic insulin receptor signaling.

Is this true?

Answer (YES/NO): YES